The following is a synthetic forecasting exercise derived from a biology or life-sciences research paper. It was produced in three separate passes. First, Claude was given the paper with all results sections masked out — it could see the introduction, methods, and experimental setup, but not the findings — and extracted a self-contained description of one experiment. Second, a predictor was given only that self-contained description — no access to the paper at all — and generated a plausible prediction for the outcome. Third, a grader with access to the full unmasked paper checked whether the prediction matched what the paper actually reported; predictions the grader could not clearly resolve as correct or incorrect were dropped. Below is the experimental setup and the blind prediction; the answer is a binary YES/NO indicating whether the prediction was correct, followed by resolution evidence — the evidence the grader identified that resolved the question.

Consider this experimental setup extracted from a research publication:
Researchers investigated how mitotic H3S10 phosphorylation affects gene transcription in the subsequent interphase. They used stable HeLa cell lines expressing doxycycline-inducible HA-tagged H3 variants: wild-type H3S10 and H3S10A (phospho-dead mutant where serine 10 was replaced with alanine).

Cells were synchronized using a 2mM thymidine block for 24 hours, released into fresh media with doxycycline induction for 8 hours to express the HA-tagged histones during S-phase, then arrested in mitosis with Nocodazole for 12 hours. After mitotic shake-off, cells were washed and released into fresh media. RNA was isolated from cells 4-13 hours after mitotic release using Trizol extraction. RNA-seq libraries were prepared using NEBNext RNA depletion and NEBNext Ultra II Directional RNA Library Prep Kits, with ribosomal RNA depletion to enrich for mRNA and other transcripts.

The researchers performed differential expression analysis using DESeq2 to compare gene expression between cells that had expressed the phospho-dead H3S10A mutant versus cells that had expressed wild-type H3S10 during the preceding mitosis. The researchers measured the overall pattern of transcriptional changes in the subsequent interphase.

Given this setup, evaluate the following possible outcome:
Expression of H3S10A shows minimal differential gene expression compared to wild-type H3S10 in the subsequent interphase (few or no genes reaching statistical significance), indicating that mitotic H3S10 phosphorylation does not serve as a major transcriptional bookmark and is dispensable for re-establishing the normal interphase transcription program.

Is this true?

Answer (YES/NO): NO